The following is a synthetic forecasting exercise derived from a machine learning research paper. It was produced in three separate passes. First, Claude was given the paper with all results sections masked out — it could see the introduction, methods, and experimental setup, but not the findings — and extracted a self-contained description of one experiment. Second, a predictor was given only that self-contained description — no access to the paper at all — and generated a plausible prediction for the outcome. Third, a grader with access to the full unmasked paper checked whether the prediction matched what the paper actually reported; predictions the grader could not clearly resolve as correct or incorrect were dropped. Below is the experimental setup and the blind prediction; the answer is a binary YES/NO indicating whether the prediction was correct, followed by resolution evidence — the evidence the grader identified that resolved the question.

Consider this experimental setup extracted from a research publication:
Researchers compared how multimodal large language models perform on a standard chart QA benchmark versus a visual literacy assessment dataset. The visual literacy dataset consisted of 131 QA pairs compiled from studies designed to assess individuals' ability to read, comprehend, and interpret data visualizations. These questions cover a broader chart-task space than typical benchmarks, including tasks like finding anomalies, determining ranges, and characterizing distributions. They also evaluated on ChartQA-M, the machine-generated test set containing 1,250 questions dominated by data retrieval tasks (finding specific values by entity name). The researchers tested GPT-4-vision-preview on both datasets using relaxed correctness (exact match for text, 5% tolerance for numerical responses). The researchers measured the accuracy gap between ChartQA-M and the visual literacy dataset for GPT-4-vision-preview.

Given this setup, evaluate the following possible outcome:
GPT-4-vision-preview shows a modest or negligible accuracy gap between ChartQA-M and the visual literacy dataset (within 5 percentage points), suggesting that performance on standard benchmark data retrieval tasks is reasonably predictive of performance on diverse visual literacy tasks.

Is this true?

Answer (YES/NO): NO